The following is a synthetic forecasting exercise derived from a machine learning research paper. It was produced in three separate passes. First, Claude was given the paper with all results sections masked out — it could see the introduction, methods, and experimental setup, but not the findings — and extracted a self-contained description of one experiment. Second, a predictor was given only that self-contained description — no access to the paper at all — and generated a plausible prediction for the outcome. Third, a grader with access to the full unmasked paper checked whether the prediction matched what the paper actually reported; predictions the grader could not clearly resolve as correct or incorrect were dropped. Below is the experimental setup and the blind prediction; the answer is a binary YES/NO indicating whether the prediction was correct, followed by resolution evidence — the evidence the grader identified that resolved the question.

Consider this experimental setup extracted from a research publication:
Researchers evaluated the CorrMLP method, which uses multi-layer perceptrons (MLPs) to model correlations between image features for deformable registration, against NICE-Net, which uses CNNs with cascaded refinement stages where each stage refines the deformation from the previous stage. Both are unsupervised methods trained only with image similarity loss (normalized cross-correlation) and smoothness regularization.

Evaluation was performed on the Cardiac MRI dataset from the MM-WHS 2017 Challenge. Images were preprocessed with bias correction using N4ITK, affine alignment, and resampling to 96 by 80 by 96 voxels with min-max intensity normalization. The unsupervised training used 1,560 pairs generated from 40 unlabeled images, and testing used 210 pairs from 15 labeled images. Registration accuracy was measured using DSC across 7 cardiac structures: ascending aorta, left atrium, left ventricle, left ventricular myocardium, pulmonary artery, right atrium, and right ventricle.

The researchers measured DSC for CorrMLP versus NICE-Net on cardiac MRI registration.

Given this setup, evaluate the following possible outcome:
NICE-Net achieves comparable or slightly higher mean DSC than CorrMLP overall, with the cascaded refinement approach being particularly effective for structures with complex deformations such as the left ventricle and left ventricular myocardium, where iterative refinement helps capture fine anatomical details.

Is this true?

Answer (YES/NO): NO